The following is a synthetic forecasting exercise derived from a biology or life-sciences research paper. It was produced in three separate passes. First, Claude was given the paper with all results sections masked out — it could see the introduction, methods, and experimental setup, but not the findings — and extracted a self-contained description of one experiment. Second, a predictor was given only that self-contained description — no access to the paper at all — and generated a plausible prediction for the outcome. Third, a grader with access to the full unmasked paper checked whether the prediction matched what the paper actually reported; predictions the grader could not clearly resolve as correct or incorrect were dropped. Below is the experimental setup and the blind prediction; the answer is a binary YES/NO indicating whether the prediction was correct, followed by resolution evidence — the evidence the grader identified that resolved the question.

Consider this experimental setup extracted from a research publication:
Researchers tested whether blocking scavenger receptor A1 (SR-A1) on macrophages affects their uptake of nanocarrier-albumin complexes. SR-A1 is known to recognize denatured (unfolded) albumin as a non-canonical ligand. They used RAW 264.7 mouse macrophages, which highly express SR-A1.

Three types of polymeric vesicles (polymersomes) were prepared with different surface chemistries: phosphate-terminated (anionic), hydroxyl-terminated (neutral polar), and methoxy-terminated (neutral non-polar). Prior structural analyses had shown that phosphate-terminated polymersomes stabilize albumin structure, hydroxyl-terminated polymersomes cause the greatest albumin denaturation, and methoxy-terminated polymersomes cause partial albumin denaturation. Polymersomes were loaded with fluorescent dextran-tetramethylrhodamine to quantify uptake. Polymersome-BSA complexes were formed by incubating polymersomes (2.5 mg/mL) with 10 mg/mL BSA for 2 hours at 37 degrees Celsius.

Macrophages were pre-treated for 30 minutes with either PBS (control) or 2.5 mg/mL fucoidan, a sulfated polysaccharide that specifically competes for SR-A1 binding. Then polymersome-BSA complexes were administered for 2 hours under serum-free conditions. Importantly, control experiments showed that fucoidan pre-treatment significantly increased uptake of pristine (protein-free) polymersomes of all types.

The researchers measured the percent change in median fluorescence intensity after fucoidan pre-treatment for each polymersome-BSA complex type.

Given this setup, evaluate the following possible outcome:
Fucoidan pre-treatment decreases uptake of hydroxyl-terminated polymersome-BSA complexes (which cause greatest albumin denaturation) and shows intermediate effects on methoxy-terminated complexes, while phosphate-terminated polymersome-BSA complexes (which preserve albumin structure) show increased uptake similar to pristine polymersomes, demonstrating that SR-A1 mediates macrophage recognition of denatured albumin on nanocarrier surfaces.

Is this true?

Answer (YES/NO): YES